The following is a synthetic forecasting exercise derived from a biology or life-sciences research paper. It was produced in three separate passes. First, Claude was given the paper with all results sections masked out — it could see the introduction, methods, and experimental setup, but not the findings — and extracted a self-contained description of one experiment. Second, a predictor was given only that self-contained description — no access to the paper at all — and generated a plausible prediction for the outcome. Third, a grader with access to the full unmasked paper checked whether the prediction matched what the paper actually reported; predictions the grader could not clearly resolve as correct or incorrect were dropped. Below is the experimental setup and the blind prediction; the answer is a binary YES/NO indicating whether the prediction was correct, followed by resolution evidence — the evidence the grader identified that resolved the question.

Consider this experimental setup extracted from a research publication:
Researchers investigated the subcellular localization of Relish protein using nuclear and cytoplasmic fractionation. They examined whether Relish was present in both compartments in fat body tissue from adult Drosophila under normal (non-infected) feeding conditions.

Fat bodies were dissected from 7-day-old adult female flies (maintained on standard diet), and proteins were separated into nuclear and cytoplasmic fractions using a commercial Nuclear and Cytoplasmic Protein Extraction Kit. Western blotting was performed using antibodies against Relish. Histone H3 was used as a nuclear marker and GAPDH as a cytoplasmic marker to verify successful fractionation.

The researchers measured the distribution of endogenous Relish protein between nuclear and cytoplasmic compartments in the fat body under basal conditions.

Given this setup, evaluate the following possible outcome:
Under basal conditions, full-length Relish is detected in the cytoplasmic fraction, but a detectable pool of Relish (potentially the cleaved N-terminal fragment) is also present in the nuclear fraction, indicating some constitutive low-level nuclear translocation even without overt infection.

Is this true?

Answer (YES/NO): NO